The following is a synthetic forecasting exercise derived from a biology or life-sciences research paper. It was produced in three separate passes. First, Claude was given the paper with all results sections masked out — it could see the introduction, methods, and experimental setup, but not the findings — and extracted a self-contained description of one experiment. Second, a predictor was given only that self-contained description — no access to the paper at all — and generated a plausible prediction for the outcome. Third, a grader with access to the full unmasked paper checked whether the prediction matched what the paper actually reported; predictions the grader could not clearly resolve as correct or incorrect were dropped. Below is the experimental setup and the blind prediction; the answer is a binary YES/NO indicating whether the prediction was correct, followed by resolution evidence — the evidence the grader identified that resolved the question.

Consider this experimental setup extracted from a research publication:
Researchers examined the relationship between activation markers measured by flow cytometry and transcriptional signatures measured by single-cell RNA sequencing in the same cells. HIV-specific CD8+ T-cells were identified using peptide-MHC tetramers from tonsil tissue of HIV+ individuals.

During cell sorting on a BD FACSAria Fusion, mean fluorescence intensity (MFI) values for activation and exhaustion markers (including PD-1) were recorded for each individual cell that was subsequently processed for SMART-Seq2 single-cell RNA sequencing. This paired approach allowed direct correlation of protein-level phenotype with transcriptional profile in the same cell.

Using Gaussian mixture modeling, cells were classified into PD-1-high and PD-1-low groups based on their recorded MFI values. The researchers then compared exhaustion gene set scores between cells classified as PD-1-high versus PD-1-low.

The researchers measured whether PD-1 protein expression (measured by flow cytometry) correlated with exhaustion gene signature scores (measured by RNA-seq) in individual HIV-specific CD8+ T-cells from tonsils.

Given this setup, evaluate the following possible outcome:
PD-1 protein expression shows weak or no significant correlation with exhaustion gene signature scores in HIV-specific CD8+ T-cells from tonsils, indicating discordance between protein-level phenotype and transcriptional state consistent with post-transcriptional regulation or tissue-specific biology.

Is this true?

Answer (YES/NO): NO